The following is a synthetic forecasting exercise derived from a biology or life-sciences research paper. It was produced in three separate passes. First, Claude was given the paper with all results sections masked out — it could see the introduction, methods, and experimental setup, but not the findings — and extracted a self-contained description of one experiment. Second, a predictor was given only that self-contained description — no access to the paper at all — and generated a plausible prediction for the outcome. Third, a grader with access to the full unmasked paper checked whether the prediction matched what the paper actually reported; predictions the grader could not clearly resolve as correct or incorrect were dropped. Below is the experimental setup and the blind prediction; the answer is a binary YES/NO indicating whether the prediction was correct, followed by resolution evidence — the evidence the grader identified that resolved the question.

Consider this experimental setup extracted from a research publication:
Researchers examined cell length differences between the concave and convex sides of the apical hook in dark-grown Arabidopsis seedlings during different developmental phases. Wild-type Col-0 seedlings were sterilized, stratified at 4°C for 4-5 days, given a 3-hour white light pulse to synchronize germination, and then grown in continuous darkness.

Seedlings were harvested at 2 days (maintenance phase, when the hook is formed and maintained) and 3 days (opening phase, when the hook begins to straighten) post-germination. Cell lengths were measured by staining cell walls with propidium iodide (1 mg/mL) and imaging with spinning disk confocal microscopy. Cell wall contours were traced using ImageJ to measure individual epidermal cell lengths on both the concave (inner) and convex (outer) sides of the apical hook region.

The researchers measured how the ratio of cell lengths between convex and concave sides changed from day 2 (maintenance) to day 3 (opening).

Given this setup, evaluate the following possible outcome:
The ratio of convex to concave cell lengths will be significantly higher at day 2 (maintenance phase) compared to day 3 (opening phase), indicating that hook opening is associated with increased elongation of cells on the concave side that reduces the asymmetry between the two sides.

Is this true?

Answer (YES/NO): YES